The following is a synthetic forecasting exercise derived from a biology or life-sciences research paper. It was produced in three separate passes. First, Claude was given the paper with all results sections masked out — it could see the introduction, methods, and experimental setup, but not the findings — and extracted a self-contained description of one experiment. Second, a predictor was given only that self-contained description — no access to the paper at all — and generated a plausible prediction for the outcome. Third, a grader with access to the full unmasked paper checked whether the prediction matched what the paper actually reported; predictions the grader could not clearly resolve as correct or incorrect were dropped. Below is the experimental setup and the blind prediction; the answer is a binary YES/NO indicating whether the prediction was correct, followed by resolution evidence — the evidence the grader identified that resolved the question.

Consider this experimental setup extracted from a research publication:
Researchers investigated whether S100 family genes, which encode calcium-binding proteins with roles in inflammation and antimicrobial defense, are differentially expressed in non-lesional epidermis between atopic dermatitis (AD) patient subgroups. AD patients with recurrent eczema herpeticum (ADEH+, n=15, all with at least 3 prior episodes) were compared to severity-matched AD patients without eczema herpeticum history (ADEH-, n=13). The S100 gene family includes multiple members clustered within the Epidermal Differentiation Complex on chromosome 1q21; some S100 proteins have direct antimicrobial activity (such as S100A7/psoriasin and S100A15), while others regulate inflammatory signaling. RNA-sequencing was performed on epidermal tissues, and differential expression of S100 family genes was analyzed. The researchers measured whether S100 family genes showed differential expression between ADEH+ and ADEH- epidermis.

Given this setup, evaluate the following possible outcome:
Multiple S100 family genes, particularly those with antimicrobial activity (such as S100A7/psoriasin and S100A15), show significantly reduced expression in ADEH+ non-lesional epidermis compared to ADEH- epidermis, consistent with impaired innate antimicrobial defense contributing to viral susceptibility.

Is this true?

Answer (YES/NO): NO